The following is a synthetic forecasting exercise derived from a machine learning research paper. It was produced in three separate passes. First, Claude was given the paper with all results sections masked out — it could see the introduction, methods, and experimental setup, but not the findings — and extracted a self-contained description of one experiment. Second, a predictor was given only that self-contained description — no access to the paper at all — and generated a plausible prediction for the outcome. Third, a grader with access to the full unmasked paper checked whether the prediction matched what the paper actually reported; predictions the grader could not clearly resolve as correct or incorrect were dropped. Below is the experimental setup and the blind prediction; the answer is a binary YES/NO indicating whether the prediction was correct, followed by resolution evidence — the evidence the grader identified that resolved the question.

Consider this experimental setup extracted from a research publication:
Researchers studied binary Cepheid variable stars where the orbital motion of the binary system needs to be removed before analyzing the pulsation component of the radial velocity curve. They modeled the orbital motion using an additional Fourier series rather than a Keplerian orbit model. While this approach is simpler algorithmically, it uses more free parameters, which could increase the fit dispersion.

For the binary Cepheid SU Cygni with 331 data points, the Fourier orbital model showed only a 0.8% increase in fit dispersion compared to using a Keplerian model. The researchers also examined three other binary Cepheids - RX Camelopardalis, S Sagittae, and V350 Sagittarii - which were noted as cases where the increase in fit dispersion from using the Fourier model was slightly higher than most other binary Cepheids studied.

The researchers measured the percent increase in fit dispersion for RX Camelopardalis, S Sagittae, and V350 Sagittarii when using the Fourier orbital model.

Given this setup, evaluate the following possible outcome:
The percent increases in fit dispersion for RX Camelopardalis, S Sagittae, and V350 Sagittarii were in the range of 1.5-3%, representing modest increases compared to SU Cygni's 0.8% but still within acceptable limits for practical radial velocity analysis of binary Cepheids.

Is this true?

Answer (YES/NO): NO